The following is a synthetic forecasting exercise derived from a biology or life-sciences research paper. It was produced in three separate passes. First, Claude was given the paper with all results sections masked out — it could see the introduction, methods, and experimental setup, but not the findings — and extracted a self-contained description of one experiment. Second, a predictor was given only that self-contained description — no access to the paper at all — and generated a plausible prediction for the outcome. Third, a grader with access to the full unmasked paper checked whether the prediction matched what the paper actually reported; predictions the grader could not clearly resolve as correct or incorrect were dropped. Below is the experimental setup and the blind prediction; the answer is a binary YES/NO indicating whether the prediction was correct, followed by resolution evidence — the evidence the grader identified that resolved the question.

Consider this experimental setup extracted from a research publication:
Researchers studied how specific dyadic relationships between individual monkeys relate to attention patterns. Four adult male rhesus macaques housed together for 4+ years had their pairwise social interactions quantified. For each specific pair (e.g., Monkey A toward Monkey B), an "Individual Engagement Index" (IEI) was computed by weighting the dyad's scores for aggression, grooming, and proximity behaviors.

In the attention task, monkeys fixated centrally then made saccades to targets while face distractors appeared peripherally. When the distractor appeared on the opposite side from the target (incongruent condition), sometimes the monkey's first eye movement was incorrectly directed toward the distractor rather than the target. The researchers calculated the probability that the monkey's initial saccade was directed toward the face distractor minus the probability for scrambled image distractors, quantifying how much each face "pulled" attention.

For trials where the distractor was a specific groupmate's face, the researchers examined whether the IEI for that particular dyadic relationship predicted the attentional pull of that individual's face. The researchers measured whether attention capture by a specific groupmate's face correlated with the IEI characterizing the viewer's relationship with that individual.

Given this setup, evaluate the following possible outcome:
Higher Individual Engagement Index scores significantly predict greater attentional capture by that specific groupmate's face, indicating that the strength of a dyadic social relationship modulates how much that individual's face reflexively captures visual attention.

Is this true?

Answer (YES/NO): YES